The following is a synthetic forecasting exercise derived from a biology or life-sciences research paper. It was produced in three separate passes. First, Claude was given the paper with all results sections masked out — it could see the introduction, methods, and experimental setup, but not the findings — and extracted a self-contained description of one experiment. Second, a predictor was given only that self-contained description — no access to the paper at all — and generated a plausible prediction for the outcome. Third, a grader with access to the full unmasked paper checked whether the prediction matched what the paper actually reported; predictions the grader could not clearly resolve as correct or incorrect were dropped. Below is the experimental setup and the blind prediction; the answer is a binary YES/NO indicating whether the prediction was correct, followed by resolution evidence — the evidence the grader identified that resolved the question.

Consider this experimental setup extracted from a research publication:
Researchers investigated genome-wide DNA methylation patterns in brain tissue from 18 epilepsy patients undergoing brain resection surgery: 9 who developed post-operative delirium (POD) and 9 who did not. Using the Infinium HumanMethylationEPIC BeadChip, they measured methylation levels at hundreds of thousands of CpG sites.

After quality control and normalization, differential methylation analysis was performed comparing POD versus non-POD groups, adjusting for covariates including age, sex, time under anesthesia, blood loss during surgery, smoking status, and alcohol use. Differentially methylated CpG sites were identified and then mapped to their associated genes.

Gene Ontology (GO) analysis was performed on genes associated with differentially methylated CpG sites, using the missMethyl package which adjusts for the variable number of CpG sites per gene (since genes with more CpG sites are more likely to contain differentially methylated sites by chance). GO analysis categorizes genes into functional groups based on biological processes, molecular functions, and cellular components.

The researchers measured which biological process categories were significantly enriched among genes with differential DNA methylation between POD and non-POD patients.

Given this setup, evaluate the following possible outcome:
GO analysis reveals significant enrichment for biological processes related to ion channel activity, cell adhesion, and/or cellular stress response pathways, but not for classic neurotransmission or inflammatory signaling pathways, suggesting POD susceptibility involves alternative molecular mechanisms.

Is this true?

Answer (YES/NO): NO